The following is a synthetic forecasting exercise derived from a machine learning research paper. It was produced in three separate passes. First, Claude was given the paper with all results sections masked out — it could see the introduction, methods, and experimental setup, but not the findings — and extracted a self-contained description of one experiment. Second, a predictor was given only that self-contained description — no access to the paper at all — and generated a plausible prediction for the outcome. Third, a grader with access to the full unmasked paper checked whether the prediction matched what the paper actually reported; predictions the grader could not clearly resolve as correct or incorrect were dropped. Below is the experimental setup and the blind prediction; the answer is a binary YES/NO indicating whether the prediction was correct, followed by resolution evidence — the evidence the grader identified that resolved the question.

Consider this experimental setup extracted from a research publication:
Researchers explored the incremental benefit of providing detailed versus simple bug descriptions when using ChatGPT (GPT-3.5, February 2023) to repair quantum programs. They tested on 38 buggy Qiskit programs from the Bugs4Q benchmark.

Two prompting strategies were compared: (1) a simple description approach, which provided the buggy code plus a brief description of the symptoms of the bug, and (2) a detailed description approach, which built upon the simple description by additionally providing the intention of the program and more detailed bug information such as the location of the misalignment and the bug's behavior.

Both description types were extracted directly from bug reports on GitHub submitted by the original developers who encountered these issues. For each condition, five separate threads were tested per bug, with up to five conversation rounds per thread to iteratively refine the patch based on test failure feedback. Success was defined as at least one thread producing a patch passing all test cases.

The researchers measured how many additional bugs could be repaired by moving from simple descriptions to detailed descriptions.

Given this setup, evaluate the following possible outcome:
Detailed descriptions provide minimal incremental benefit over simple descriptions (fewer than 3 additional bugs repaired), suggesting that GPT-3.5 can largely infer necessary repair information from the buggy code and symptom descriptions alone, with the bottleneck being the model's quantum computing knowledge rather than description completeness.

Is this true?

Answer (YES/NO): NO